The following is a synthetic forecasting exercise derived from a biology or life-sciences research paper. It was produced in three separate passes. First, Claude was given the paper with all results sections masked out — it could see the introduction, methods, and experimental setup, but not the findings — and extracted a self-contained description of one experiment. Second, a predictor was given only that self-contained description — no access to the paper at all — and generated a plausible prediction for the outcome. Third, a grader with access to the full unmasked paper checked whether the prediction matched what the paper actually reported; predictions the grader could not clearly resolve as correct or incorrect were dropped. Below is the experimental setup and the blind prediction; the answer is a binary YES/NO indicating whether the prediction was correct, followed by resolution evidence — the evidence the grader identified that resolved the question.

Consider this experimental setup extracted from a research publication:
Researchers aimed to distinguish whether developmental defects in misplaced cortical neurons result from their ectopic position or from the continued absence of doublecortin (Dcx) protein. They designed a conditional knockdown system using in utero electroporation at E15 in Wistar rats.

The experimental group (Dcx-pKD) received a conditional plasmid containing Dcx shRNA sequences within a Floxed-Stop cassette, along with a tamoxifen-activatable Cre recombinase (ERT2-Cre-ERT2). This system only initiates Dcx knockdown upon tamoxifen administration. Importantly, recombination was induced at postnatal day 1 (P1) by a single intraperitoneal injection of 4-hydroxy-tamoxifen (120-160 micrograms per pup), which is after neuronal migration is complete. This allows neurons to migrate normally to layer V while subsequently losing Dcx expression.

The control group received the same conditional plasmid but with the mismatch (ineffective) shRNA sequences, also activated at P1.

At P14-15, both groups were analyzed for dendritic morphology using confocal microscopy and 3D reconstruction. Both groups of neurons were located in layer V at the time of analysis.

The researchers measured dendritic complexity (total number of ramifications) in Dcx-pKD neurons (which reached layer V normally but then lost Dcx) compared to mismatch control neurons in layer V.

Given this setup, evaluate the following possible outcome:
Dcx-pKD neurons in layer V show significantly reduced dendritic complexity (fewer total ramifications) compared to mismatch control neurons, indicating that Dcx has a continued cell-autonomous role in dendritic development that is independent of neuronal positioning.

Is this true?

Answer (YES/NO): YES